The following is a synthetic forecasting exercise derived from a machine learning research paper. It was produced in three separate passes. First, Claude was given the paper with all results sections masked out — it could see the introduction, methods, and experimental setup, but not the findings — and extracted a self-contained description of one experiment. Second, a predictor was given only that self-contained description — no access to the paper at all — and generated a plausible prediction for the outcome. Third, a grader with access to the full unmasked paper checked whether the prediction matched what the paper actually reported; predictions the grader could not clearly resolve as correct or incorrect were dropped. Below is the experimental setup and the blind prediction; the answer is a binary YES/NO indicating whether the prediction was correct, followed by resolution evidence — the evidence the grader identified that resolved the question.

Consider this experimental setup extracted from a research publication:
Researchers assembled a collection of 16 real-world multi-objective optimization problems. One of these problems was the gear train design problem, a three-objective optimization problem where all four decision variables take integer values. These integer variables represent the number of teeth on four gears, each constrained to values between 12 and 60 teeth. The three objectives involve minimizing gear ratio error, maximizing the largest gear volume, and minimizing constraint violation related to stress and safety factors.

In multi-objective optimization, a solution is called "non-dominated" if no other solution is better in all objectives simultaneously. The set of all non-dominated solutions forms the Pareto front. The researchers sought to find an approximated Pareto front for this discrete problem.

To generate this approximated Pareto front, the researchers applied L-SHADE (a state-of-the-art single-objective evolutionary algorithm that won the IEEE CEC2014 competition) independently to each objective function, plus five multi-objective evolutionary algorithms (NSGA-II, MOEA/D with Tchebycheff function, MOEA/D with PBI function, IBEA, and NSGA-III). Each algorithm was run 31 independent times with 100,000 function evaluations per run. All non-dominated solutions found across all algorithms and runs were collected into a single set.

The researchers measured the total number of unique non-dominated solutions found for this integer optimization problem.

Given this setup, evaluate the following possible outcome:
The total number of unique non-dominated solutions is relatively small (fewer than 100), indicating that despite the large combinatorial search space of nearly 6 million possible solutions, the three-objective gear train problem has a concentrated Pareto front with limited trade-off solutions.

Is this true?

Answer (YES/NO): YES